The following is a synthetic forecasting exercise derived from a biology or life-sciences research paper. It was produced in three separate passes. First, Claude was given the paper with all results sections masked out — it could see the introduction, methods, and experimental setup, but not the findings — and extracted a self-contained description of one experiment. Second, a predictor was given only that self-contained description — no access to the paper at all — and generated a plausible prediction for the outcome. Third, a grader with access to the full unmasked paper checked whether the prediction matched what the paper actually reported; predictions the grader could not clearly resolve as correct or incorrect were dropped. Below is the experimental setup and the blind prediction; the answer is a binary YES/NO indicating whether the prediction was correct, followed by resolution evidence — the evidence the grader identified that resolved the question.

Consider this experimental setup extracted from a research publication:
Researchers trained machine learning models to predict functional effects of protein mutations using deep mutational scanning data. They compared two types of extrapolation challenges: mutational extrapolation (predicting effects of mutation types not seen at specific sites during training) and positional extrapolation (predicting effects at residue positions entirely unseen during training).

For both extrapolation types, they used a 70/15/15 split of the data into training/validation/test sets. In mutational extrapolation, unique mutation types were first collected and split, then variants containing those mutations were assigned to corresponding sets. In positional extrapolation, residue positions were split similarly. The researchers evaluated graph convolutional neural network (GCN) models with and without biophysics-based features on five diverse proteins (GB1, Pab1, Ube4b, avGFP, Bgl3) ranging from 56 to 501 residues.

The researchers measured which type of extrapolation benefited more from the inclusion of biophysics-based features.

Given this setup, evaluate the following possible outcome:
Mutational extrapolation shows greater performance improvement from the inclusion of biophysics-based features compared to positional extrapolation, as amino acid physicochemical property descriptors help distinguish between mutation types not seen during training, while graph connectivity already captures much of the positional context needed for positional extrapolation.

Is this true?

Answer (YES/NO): NO